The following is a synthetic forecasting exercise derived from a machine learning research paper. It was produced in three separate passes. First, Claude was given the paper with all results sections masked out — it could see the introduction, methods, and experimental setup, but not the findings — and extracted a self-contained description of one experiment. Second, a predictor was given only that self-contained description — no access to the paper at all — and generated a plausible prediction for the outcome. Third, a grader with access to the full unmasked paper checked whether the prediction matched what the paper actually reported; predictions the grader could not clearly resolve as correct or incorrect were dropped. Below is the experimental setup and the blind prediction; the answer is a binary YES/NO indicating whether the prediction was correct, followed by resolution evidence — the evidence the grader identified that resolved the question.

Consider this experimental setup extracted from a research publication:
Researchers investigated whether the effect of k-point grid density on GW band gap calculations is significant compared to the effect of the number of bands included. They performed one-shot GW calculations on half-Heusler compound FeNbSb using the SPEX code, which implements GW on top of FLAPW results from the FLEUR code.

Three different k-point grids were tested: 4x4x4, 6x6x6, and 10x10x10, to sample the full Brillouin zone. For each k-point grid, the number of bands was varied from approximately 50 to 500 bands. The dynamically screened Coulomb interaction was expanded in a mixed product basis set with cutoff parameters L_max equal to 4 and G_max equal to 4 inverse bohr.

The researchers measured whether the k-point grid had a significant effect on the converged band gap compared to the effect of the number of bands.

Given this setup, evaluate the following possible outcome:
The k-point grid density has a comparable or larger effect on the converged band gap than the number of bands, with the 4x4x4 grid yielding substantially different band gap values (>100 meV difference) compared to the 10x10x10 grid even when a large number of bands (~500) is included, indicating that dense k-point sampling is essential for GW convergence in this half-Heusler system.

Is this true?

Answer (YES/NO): NO